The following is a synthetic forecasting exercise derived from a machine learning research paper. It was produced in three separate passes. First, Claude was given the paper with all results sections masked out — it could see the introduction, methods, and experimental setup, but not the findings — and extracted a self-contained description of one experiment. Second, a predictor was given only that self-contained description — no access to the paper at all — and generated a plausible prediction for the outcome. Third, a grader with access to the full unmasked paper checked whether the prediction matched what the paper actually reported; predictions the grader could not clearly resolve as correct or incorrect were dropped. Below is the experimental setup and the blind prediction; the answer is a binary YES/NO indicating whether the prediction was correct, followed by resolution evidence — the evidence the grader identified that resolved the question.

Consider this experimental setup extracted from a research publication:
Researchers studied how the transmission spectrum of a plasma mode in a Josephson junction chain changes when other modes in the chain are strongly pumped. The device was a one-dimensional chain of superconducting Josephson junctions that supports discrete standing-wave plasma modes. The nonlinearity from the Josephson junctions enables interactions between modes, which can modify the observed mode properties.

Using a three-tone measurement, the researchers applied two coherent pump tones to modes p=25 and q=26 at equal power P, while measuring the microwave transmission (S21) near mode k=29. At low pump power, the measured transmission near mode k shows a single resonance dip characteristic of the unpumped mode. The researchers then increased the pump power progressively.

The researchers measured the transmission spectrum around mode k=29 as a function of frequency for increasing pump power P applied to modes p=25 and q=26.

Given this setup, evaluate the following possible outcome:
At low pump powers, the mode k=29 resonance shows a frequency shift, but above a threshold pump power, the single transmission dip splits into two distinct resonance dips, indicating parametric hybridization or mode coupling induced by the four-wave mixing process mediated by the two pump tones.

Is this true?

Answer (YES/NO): NO